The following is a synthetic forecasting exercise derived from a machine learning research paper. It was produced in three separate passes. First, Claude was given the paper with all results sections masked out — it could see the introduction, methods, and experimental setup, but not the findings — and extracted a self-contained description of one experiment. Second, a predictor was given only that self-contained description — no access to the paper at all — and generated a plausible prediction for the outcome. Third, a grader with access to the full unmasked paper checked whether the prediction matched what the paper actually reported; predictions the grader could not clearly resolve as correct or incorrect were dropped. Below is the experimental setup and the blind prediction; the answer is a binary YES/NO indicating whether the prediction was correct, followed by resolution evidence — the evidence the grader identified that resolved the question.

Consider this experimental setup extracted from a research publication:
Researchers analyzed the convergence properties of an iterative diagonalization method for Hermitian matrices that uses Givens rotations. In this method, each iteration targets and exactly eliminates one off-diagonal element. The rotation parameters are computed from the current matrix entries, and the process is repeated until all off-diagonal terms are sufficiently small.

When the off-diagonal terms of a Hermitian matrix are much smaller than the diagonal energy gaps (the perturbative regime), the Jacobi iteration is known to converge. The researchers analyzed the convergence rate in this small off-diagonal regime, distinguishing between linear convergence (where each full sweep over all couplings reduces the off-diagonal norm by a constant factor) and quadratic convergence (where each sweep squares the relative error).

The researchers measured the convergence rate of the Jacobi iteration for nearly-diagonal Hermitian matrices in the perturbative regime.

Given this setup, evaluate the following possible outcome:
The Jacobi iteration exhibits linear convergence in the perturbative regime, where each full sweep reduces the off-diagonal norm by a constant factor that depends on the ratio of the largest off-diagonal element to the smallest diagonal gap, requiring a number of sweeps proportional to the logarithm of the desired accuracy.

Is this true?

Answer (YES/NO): NO